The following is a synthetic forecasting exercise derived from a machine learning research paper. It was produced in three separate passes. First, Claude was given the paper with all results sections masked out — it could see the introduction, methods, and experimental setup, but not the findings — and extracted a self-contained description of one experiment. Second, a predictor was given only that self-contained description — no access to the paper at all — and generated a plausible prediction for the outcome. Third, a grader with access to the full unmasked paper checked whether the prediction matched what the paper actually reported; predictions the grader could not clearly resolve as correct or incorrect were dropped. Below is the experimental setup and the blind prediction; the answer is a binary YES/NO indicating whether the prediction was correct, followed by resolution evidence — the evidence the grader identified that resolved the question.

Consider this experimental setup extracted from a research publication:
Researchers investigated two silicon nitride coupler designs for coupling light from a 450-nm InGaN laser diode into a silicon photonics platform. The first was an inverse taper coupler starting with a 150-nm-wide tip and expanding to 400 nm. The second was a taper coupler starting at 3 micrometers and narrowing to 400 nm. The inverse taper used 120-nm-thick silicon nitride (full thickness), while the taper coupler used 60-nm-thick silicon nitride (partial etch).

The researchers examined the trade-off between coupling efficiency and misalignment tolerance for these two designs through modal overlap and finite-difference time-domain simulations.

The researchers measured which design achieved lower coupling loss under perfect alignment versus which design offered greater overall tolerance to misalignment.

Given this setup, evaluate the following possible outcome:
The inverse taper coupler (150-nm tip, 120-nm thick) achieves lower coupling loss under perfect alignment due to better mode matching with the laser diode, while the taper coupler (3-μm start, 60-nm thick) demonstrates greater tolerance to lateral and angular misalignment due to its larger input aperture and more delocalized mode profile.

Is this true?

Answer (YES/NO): NO